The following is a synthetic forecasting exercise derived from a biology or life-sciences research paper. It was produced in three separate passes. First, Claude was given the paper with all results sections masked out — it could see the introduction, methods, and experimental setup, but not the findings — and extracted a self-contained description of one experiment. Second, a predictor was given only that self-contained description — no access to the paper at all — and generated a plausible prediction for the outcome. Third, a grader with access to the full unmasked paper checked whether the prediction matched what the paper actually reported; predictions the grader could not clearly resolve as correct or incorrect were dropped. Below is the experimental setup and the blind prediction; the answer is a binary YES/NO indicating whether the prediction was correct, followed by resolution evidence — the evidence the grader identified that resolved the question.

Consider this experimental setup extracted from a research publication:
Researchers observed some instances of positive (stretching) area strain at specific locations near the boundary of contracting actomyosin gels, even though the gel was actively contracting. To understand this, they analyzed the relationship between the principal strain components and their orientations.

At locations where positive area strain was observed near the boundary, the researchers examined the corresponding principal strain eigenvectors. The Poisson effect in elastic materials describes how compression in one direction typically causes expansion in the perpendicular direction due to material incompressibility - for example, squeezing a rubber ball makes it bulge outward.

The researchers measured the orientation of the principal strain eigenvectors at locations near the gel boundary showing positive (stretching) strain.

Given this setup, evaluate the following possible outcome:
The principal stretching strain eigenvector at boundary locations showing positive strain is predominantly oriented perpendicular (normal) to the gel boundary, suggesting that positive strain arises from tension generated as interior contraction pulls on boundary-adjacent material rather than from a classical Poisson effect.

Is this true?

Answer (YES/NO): NO